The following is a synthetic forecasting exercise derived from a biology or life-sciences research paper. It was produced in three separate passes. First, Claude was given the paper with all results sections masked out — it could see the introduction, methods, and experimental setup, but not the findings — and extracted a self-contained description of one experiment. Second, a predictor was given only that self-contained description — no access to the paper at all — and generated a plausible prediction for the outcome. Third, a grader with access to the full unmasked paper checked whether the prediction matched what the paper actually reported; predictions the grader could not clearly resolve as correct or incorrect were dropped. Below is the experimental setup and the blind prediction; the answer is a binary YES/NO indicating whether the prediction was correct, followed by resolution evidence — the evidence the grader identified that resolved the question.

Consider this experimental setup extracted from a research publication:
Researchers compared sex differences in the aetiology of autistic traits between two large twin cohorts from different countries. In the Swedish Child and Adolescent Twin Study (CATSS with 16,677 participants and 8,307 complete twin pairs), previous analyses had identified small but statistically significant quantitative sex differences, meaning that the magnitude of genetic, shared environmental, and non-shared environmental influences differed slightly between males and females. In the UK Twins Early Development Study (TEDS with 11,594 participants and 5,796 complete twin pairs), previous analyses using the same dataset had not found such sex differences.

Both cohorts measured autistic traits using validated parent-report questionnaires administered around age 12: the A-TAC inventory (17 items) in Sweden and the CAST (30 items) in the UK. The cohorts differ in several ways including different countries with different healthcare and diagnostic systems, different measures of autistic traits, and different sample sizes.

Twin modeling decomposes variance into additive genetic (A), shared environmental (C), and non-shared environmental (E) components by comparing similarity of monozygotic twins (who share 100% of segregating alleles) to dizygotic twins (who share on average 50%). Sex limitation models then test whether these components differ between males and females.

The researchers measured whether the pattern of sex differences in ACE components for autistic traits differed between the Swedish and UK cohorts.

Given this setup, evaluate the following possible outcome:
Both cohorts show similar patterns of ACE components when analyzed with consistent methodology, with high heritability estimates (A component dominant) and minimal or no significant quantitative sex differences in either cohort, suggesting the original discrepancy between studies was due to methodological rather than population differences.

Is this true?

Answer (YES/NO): NO